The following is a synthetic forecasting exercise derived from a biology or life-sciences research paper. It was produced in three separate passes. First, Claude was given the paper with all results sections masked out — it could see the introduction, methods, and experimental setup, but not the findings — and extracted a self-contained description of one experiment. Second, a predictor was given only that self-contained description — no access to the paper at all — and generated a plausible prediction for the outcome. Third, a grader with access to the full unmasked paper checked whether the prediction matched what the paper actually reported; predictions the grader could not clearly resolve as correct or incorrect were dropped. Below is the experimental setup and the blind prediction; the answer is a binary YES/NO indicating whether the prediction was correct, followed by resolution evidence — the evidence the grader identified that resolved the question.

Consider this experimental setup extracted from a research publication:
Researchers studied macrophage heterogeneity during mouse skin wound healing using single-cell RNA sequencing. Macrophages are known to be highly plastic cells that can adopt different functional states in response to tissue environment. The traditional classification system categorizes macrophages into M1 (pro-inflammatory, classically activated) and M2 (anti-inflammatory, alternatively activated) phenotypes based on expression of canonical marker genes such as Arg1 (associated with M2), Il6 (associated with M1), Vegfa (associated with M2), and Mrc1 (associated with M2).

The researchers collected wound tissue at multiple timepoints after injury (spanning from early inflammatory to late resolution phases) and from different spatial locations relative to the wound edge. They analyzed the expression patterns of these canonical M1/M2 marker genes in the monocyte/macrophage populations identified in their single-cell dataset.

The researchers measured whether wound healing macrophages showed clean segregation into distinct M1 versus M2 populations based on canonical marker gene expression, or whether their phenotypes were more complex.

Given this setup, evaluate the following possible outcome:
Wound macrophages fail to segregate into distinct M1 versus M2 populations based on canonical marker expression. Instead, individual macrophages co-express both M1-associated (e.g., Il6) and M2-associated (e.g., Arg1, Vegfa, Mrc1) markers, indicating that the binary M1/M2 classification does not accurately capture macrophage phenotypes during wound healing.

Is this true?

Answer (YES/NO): YES